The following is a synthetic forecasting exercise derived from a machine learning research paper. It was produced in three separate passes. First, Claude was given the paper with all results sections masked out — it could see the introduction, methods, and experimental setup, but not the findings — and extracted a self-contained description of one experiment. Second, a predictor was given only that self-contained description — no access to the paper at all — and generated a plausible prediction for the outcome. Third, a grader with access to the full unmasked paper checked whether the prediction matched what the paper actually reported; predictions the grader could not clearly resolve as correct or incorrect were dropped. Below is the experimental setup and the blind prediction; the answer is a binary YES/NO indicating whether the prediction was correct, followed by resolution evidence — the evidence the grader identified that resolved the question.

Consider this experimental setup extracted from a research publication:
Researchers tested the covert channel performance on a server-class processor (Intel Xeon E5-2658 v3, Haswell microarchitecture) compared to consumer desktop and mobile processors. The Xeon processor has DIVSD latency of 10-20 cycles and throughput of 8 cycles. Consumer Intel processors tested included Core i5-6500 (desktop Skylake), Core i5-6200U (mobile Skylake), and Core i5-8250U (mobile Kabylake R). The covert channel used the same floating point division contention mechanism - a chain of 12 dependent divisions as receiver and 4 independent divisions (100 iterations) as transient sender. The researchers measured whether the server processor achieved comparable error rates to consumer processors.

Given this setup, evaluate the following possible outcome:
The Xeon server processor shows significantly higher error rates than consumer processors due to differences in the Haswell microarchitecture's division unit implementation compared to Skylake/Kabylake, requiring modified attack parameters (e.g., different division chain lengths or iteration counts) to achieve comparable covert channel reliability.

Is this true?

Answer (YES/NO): NO